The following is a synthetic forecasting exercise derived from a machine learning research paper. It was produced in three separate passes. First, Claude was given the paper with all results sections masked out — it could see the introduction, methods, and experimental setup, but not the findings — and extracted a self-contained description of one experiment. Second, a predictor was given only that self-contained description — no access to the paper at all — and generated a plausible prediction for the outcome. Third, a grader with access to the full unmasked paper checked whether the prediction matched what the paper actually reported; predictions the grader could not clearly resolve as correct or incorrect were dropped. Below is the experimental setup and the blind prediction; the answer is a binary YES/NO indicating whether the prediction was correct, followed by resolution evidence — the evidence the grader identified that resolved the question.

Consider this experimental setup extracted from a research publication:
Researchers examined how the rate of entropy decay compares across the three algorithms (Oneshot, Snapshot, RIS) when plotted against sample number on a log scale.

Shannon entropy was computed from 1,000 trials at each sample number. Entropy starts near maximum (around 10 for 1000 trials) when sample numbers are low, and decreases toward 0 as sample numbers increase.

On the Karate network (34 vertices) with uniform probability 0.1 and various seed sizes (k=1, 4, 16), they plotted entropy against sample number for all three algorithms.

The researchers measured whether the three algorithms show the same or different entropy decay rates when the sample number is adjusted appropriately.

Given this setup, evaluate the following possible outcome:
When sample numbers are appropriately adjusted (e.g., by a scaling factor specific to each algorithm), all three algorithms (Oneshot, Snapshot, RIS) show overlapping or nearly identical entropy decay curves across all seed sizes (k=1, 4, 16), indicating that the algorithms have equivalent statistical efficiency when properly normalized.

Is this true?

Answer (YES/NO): YES